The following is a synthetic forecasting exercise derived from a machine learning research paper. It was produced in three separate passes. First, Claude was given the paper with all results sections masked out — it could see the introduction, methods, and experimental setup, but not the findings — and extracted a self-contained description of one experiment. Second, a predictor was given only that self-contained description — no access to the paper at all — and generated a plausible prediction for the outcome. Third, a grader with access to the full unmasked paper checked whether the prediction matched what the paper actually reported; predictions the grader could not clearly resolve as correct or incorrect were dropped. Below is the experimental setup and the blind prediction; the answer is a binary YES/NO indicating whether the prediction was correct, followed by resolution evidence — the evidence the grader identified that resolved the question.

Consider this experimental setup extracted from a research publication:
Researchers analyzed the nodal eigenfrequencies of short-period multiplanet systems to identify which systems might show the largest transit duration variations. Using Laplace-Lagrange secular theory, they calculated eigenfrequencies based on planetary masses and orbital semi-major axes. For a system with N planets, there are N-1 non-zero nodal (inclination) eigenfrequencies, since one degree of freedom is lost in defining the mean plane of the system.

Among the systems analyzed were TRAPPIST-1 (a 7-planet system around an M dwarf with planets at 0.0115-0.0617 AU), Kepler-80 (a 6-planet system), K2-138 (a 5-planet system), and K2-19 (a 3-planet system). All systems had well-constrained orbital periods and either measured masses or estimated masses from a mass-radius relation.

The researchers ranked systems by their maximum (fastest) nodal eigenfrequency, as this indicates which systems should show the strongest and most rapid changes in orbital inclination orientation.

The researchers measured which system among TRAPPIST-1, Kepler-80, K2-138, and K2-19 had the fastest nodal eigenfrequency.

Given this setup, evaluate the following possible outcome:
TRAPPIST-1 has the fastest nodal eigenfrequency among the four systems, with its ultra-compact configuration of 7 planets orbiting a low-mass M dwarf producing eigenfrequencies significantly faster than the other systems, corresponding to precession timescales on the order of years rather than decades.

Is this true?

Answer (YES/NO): NO